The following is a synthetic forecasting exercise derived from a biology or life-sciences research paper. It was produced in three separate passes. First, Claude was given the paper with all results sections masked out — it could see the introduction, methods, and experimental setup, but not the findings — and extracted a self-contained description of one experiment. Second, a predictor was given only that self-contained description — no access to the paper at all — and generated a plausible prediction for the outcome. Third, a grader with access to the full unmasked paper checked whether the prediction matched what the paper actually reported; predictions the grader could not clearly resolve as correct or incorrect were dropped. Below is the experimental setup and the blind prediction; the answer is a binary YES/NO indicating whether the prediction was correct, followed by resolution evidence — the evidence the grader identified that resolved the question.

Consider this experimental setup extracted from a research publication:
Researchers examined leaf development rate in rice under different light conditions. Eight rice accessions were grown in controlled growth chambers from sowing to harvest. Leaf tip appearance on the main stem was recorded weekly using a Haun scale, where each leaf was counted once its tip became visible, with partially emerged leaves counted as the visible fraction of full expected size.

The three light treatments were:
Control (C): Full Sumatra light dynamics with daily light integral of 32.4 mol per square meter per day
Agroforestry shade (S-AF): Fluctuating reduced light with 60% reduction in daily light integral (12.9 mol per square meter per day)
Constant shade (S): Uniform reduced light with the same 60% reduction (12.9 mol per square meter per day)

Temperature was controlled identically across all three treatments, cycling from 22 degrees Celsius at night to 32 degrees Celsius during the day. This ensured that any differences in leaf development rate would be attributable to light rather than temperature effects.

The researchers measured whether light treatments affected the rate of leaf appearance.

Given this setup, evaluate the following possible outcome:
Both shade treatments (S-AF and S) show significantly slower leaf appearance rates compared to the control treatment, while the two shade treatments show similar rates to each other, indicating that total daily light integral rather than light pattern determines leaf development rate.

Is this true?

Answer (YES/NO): NO